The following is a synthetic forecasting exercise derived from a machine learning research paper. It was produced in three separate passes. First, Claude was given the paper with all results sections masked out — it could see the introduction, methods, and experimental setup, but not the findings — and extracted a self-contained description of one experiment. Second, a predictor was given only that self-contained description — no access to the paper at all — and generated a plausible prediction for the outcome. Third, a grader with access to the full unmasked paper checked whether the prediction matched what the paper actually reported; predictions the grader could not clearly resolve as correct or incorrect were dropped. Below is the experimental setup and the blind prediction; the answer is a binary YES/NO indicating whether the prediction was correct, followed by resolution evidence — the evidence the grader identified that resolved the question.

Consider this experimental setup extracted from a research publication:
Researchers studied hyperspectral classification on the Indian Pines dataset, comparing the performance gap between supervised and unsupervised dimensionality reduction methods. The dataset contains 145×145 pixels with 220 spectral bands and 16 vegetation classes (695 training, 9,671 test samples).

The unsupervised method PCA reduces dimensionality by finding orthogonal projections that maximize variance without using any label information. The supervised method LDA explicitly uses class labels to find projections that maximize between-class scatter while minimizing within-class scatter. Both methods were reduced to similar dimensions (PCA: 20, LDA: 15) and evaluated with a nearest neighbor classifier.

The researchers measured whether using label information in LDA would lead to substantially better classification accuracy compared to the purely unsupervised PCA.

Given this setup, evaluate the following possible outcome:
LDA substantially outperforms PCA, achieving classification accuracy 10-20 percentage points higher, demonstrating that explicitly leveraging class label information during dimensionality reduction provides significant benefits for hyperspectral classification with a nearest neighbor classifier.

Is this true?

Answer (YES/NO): NO